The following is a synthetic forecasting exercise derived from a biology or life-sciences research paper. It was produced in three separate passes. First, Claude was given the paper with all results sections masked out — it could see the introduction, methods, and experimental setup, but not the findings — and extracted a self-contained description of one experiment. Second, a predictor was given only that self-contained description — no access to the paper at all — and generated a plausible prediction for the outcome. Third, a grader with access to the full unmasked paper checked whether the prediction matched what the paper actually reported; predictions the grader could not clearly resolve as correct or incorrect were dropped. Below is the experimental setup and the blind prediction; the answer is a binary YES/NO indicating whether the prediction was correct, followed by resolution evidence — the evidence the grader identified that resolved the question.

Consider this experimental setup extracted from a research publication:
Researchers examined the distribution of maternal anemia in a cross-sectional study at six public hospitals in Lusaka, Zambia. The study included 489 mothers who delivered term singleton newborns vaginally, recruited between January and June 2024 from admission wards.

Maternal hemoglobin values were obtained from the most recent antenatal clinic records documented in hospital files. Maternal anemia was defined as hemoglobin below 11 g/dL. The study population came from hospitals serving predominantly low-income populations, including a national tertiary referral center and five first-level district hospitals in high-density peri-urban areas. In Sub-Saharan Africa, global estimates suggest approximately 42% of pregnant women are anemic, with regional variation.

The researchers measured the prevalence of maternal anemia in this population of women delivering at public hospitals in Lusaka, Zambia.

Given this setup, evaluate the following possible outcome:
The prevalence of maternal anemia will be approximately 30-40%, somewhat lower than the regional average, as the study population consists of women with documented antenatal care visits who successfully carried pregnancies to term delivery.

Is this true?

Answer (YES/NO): YES